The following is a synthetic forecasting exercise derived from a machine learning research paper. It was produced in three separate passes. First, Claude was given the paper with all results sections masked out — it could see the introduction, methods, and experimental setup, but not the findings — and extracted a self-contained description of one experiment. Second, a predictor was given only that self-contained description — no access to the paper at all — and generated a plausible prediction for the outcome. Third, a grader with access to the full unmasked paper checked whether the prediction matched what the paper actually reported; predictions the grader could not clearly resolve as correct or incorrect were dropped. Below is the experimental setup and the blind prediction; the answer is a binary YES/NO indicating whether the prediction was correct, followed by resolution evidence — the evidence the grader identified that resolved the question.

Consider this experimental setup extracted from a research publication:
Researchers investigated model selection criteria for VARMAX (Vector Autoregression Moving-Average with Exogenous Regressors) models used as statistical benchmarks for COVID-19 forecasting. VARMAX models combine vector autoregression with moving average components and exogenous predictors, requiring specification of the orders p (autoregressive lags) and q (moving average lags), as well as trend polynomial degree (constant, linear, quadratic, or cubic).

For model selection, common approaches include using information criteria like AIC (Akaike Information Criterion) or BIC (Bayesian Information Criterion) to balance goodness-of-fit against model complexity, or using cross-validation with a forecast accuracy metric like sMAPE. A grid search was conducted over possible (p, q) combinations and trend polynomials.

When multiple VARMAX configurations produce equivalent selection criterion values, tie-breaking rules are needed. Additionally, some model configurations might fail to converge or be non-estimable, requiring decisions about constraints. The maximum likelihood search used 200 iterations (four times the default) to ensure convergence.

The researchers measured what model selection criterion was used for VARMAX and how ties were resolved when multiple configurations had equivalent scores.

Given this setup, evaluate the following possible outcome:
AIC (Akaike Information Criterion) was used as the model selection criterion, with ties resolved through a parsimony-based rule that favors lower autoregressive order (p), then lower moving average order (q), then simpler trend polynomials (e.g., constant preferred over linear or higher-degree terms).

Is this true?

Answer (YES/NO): NO